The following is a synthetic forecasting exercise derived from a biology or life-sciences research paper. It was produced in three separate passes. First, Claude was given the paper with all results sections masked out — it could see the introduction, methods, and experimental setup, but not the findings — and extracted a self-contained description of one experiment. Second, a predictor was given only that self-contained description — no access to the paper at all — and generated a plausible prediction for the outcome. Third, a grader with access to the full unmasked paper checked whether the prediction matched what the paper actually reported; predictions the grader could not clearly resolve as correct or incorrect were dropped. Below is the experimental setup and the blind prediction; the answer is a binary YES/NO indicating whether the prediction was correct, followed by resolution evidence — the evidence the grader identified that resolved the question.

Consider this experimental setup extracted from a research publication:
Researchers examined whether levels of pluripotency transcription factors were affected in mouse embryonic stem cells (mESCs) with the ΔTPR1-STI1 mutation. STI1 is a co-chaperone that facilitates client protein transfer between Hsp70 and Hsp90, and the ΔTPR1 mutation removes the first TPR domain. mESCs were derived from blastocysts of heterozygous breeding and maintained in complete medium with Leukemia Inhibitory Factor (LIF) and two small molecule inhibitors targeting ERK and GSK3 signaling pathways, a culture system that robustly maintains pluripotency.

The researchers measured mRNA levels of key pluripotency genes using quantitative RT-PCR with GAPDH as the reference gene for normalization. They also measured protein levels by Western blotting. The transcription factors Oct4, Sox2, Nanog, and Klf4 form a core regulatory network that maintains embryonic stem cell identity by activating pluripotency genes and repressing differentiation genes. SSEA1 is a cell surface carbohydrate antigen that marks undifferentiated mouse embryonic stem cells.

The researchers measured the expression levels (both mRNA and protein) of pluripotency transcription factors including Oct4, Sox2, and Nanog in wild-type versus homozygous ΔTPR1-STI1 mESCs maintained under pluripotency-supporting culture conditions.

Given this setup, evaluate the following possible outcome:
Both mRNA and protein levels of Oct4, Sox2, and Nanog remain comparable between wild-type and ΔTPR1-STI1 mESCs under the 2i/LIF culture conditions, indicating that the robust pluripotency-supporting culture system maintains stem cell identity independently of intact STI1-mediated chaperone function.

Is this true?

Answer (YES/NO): NO